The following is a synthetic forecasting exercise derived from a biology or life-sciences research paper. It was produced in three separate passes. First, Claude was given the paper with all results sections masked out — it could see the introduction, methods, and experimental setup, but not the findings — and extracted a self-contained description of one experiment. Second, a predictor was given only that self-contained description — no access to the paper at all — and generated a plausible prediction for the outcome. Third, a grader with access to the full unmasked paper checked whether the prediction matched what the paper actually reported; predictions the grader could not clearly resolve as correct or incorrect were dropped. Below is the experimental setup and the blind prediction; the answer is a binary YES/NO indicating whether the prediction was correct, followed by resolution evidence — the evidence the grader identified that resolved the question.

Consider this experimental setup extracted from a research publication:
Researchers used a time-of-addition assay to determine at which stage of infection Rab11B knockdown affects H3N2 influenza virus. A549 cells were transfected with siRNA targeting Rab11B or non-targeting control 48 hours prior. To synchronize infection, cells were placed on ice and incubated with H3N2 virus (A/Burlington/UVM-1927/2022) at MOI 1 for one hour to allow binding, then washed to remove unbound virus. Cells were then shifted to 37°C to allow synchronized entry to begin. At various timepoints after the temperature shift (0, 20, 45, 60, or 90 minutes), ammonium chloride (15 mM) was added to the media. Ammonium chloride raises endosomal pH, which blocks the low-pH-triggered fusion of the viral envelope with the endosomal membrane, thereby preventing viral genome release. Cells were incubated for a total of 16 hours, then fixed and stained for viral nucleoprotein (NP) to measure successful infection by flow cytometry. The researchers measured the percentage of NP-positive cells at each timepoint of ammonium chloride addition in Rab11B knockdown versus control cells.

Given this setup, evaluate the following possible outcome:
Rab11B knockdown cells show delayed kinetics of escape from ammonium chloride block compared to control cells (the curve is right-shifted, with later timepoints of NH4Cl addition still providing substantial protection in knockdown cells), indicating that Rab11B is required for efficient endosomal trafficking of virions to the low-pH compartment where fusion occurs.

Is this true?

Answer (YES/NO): NO